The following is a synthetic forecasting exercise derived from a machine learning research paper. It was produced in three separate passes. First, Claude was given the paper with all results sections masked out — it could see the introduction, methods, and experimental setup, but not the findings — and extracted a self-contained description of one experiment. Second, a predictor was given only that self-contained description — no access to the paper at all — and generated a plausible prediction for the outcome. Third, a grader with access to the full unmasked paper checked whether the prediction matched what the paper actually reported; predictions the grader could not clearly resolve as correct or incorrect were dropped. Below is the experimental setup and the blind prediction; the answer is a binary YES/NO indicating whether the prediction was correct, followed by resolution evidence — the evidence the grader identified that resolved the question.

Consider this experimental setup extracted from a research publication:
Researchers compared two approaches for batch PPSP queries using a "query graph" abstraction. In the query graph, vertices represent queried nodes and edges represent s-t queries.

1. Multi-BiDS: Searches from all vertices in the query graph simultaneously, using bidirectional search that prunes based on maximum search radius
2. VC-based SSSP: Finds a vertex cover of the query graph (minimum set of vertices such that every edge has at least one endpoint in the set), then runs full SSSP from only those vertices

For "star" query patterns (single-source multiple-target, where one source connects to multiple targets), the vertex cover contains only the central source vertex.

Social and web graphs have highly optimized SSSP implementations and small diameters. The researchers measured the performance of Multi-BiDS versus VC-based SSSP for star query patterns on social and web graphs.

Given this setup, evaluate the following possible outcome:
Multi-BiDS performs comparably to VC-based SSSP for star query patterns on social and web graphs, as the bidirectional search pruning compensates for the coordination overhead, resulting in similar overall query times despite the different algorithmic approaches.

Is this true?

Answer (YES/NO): NO